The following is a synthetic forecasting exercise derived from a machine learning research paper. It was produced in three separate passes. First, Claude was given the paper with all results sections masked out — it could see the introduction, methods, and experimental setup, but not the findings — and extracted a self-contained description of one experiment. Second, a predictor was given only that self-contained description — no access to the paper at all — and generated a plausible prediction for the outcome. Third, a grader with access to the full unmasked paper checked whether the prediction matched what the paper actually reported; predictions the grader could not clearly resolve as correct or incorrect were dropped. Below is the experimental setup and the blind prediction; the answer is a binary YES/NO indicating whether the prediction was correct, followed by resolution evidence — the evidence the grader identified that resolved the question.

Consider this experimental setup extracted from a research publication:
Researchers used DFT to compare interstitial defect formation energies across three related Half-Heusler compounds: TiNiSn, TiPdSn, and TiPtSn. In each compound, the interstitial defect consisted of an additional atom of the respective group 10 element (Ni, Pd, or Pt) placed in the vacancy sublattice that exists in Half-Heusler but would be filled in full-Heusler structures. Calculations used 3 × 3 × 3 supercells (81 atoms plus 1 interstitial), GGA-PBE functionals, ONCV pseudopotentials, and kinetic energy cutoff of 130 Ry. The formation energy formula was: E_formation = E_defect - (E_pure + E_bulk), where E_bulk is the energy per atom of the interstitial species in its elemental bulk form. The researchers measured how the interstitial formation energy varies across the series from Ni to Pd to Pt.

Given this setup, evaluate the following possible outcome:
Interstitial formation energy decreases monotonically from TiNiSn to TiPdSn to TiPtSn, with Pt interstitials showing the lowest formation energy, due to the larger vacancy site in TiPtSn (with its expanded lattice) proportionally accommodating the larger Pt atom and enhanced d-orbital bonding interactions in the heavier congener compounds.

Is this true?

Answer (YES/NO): NO